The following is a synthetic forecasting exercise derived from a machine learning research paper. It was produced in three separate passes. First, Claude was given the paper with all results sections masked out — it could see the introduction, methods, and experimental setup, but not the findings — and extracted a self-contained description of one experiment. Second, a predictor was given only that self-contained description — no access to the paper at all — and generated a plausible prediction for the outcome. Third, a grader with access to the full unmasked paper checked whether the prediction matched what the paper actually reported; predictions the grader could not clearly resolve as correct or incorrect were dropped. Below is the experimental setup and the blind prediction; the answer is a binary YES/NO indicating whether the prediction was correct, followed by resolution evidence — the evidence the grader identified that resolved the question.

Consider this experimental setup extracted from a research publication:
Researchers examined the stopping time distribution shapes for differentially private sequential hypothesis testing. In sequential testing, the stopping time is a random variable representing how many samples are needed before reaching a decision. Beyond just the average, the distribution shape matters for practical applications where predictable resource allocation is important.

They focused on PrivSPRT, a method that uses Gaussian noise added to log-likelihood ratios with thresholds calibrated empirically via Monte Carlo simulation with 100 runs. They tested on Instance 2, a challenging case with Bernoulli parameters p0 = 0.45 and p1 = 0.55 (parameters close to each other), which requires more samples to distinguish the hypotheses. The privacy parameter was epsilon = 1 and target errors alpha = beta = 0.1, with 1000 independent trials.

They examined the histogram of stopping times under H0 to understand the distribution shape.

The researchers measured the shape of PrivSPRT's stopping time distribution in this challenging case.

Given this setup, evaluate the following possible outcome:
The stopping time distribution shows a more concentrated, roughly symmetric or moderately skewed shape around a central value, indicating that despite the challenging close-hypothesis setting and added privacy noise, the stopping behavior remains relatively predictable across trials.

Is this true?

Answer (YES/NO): NO